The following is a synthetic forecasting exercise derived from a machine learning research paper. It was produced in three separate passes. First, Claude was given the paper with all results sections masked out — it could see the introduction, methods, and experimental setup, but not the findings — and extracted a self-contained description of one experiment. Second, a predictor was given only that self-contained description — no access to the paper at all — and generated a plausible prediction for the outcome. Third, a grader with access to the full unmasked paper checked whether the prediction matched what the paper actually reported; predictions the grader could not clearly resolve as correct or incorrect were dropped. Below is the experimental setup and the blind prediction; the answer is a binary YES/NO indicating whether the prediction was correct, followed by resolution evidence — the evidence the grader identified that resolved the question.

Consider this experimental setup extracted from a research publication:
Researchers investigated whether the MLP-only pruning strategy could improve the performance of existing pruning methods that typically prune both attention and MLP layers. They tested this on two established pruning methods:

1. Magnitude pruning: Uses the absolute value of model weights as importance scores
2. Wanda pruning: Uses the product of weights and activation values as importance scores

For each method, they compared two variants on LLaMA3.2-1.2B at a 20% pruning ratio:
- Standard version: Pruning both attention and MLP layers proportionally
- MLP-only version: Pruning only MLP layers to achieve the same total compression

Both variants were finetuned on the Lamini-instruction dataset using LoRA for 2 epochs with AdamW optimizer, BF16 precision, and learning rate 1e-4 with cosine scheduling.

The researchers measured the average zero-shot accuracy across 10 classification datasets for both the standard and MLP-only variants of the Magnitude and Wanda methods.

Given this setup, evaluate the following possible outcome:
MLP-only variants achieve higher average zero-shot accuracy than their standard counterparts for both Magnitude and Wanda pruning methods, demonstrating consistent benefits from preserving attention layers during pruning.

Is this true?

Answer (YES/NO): YES